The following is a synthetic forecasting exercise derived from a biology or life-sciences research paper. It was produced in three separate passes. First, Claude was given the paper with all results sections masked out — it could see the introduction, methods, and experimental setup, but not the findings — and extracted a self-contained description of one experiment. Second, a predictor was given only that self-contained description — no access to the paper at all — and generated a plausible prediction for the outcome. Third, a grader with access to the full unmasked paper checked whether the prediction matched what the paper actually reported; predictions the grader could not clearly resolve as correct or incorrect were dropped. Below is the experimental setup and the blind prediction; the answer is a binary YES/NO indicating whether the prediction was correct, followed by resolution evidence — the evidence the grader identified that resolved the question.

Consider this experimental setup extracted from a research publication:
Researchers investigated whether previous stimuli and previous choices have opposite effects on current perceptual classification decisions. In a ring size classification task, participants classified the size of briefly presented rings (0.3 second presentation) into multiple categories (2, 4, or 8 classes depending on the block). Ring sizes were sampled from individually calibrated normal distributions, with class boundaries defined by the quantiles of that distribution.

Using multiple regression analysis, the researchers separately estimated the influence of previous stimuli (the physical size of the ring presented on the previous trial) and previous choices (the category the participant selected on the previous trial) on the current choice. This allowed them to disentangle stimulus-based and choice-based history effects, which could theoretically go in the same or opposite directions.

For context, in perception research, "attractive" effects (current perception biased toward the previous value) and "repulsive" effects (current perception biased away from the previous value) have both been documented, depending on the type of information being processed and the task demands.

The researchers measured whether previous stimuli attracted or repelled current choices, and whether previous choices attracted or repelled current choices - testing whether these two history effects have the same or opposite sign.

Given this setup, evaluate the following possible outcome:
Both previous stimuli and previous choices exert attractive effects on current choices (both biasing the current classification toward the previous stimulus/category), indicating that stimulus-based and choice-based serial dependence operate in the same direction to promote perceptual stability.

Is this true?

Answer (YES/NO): NO